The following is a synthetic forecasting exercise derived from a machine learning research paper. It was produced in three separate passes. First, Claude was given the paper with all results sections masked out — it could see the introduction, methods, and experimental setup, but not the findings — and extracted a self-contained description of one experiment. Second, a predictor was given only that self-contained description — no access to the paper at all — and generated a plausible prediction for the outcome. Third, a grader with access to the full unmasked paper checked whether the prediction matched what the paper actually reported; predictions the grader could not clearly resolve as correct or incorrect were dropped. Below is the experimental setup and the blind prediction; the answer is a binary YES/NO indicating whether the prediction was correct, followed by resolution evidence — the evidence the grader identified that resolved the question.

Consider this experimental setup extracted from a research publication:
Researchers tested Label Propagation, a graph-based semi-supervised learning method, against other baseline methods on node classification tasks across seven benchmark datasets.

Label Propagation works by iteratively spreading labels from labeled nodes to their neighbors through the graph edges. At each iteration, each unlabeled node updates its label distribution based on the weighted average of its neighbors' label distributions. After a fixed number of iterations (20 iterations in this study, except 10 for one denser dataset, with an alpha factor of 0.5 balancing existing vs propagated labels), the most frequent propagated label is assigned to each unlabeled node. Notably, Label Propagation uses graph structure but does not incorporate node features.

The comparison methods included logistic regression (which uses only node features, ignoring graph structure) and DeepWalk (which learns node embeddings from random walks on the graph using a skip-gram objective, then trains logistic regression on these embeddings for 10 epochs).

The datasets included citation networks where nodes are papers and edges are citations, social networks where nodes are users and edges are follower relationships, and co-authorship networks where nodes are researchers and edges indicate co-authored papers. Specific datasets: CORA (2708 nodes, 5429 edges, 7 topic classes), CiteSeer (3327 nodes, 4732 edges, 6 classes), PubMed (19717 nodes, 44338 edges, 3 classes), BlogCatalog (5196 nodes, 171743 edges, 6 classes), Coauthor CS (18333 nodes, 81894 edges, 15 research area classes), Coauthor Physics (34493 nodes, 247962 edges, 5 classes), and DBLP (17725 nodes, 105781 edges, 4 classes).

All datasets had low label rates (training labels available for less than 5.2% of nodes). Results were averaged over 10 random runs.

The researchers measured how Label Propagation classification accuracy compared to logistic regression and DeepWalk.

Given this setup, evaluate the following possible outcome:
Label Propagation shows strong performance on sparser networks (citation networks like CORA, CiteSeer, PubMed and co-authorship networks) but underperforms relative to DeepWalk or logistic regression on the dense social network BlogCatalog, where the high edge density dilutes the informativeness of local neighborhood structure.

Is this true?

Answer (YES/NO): NO